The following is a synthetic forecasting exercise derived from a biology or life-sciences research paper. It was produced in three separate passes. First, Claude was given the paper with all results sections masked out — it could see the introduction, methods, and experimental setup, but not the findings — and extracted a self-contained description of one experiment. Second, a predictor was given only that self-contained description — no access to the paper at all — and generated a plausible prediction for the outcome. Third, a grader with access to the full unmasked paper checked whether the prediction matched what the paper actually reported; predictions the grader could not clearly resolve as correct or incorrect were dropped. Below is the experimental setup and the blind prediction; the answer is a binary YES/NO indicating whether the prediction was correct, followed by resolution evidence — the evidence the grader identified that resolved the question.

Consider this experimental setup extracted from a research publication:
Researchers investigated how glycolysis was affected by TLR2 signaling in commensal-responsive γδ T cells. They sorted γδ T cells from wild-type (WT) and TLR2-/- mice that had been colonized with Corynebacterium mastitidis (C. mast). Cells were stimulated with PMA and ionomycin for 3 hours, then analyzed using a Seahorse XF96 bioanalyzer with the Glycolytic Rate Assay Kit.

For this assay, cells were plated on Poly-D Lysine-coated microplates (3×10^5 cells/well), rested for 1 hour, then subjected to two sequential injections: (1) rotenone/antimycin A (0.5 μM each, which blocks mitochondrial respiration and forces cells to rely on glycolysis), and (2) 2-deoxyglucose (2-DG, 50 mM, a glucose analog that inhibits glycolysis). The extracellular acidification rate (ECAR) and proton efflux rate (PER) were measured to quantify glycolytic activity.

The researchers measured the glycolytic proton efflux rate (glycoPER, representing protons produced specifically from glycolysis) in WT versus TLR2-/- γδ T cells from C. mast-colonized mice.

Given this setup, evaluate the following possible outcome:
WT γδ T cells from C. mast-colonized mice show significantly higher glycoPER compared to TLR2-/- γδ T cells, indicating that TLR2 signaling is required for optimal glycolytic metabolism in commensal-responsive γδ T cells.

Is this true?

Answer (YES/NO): NO